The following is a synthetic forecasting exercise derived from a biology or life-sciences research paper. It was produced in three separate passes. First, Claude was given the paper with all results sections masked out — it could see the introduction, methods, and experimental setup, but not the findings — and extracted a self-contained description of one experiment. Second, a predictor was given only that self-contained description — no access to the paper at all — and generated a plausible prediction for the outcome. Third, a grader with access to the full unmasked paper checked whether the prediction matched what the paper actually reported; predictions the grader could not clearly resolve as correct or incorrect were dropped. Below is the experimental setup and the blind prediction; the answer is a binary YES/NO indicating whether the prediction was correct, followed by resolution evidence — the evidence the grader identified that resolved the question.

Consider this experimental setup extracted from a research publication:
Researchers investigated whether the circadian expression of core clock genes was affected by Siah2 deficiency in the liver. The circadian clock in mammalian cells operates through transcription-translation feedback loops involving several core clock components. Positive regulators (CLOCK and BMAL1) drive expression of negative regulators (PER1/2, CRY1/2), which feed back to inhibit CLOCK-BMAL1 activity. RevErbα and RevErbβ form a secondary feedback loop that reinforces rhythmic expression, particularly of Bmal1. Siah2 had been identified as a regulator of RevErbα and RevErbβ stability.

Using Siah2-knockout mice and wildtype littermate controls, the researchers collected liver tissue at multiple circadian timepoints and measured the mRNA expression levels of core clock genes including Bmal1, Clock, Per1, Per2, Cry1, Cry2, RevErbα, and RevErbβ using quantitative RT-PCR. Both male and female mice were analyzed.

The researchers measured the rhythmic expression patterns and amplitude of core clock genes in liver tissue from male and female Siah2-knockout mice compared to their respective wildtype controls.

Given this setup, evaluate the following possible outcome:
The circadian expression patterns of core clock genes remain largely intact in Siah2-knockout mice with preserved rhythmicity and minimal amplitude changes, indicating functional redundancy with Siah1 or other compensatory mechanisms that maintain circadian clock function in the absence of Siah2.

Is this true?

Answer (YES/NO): NO